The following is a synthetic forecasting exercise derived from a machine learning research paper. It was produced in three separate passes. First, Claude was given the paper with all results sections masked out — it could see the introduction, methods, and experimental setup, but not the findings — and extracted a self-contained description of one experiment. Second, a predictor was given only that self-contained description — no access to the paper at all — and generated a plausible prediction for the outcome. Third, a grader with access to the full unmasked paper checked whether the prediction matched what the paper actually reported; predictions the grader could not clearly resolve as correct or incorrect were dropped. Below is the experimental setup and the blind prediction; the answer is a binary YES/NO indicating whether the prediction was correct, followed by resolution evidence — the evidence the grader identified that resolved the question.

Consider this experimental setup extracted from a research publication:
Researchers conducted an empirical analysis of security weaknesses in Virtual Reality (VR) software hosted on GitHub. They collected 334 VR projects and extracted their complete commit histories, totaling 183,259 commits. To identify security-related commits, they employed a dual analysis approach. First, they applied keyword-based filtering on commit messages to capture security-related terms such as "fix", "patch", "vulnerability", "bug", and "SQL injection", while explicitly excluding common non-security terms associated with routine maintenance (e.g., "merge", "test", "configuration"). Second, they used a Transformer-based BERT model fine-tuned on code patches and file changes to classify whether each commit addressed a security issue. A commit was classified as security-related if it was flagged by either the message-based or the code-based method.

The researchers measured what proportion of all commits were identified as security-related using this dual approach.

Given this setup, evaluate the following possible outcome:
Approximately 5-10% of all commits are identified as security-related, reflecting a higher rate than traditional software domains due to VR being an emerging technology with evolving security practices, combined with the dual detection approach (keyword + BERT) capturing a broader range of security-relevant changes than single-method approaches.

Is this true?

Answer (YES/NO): NO